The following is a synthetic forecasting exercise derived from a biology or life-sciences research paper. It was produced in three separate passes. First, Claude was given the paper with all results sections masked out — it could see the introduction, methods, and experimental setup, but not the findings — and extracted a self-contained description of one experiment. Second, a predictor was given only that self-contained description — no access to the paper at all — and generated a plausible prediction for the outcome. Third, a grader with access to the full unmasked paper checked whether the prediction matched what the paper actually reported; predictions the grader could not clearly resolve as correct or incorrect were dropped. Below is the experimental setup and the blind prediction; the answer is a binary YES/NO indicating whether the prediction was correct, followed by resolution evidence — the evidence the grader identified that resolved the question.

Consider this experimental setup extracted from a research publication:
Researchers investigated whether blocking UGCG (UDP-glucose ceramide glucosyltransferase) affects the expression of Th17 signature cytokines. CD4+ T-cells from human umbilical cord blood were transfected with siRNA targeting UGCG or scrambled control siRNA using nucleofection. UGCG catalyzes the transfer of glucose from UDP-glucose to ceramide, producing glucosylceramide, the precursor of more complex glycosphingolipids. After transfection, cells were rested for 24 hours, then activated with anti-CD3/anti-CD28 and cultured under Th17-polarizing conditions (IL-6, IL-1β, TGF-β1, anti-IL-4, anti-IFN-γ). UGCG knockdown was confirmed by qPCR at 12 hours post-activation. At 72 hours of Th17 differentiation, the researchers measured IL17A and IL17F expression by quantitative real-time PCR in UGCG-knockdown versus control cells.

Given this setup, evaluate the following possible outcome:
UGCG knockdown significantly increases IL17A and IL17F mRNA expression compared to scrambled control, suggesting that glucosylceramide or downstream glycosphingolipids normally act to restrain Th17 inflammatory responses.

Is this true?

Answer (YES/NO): NO